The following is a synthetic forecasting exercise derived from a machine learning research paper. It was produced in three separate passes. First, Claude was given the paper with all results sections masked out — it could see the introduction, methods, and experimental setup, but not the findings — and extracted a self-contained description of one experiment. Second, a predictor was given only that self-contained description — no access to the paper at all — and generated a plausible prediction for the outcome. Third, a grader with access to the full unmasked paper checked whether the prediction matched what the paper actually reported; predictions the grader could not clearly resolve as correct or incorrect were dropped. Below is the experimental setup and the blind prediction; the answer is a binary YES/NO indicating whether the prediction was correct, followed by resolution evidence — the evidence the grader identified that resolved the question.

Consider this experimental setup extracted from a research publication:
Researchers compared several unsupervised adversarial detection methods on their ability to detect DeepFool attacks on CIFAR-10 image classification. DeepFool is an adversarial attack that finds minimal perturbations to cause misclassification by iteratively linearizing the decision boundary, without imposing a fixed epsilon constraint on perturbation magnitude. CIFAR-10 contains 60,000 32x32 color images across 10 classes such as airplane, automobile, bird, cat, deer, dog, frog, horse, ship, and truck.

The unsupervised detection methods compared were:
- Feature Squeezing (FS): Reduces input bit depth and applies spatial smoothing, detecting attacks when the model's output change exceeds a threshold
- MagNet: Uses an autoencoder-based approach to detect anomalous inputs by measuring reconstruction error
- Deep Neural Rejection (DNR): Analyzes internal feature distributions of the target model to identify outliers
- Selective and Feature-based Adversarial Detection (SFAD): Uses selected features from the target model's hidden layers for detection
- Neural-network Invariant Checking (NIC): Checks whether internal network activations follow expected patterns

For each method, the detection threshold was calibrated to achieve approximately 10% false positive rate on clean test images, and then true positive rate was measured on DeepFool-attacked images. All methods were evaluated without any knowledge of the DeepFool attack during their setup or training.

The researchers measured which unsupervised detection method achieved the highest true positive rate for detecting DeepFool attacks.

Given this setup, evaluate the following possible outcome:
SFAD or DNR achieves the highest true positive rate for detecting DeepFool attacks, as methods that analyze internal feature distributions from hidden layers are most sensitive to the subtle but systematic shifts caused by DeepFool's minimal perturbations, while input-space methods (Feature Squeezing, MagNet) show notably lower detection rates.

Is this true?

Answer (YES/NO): YES